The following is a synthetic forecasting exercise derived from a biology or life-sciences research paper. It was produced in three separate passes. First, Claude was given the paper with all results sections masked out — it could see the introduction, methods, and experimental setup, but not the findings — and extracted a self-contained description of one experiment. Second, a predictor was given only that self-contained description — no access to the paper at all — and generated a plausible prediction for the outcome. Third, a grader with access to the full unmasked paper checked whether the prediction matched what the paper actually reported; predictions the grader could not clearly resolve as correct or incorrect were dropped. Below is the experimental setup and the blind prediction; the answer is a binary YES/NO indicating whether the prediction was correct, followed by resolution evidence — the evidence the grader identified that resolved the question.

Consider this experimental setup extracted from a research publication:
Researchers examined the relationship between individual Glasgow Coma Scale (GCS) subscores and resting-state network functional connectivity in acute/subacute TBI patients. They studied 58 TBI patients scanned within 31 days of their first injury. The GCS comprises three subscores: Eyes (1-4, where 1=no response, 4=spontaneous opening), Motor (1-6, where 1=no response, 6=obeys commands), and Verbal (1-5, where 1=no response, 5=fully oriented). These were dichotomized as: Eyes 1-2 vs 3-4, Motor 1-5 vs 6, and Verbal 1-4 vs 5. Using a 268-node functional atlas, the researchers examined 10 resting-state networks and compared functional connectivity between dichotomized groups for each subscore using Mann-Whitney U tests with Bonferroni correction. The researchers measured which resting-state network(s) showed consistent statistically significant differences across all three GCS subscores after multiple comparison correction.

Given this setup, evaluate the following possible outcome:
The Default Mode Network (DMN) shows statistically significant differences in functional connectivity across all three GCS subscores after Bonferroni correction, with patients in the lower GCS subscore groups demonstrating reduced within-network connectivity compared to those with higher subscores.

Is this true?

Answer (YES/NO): NO